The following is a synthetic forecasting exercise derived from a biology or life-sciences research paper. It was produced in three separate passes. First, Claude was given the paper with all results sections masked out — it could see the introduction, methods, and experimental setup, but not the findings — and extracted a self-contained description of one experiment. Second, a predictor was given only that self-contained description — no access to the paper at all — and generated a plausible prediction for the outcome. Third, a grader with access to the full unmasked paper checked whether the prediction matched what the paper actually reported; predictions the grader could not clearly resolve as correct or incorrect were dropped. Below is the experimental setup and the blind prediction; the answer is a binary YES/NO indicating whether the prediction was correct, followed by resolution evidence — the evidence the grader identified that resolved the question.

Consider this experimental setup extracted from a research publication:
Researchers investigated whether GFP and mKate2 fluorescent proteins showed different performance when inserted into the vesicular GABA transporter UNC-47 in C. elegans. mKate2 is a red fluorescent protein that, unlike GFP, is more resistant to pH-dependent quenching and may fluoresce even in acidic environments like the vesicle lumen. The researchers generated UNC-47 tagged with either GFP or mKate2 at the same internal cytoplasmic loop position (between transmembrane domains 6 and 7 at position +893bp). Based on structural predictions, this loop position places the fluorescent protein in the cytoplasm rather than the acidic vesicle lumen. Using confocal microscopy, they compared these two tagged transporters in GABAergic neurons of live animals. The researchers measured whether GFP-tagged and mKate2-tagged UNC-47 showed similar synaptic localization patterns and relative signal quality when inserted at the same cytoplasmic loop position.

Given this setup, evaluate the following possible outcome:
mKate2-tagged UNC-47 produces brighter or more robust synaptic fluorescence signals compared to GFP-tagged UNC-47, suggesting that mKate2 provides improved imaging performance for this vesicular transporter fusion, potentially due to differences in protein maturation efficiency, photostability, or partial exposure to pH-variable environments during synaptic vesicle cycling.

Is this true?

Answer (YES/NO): NO